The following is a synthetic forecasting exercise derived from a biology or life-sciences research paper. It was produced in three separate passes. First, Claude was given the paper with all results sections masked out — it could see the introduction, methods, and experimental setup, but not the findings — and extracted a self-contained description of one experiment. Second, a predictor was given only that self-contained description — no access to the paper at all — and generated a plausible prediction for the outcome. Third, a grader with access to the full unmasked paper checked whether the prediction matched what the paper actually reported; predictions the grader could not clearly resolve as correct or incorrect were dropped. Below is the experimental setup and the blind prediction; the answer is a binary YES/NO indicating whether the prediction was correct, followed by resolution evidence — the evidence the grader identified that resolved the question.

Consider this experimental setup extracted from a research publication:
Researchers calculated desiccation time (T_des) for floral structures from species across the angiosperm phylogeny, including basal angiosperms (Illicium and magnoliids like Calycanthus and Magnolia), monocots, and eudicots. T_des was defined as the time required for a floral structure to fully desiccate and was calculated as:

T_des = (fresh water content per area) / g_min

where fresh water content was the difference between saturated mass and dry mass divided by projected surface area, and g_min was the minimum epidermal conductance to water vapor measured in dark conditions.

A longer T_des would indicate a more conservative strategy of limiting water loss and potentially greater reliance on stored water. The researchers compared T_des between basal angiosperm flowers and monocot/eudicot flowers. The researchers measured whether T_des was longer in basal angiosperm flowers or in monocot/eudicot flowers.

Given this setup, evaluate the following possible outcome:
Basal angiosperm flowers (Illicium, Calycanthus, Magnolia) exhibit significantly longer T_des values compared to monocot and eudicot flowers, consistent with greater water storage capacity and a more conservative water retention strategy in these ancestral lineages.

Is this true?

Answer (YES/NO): NO